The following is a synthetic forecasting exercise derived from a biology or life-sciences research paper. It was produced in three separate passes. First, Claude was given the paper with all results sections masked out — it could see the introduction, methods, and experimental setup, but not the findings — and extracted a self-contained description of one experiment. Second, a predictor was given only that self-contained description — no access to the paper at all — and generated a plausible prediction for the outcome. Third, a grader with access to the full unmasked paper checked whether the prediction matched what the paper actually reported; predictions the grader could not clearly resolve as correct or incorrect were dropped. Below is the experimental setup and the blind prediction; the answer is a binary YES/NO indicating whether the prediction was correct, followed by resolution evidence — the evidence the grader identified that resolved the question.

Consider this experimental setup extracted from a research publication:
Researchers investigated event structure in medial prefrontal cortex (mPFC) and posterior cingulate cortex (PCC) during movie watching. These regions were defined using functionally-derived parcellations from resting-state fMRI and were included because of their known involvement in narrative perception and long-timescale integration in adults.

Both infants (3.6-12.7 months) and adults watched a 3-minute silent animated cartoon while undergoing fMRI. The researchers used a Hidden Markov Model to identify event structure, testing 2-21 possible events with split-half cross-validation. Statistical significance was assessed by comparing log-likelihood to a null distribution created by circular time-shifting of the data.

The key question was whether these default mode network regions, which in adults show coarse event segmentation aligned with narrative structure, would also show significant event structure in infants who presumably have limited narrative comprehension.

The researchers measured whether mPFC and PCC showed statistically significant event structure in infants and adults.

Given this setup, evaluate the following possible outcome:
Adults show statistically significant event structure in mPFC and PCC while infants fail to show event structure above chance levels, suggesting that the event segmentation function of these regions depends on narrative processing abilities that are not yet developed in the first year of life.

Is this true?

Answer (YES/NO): NO